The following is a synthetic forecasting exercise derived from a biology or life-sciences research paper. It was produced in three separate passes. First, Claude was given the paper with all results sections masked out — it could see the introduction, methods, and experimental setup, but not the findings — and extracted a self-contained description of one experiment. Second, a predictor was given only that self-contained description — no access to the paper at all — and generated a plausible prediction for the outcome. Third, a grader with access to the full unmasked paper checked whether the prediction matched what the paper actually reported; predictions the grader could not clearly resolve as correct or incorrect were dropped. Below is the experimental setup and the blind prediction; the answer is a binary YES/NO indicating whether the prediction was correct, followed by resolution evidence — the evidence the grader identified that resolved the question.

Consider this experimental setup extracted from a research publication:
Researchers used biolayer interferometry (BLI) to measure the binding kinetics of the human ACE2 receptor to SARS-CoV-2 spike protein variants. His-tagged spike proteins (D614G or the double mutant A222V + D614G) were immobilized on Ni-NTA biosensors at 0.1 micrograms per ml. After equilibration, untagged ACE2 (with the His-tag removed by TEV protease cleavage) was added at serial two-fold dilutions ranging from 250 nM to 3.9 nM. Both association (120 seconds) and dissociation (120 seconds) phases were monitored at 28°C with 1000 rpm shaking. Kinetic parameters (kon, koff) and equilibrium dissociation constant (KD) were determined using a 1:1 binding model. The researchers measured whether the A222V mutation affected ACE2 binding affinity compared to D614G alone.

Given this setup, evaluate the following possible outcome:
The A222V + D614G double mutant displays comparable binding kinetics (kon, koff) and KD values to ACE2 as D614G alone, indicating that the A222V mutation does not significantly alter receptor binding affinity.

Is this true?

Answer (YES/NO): NO